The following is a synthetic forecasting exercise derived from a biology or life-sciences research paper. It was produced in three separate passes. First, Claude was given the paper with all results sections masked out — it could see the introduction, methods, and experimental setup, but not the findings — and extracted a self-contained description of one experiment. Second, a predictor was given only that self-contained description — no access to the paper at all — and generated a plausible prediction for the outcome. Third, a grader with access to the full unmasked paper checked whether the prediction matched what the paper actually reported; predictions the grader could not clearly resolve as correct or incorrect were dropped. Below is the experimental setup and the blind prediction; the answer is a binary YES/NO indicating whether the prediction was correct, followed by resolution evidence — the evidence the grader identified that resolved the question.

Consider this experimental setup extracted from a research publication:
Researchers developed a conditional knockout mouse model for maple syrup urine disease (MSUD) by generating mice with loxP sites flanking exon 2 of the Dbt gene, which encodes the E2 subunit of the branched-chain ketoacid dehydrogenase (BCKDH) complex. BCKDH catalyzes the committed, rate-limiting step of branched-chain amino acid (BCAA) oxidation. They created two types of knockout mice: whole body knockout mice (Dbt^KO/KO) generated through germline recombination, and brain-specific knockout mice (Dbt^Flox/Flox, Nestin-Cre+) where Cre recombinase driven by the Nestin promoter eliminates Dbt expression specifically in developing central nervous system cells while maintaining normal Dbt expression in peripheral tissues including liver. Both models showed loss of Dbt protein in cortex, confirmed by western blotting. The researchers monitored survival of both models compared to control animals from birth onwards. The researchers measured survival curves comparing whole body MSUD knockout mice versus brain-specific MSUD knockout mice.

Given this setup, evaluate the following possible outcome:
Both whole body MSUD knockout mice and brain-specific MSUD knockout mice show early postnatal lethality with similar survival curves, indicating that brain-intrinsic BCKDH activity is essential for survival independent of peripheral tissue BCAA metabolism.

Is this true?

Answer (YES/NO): NO